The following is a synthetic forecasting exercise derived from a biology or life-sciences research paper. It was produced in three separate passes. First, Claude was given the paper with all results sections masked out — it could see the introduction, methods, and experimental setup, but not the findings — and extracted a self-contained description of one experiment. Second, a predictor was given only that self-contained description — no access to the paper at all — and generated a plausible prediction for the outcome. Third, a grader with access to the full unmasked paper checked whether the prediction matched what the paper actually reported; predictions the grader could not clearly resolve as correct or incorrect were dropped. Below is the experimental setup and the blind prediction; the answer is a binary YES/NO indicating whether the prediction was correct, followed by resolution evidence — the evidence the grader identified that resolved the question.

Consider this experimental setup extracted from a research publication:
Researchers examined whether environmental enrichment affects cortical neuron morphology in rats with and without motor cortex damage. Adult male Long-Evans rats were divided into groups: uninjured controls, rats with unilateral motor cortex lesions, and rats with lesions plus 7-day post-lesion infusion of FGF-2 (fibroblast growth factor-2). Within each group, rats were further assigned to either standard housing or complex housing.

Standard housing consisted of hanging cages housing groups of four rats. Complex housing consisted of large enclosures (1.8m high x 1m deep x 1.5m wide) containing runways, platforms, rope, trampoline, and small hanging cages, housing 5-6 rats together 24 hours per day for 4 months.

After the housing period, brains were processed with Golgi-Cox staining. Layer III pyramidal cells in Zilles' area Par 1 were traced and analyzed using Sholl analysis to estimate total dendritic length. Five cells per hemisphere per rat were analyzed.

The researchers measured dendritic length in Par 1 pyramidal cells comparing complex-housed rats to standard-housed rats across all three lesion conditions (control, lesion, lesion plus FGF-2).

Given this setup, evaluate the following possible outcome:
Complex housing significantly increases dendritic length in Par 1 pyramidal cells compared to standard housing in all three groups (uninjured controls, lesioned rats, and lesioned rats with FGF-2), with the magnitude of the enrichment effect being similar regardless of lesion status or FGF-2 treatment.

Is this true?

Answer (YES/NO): YES